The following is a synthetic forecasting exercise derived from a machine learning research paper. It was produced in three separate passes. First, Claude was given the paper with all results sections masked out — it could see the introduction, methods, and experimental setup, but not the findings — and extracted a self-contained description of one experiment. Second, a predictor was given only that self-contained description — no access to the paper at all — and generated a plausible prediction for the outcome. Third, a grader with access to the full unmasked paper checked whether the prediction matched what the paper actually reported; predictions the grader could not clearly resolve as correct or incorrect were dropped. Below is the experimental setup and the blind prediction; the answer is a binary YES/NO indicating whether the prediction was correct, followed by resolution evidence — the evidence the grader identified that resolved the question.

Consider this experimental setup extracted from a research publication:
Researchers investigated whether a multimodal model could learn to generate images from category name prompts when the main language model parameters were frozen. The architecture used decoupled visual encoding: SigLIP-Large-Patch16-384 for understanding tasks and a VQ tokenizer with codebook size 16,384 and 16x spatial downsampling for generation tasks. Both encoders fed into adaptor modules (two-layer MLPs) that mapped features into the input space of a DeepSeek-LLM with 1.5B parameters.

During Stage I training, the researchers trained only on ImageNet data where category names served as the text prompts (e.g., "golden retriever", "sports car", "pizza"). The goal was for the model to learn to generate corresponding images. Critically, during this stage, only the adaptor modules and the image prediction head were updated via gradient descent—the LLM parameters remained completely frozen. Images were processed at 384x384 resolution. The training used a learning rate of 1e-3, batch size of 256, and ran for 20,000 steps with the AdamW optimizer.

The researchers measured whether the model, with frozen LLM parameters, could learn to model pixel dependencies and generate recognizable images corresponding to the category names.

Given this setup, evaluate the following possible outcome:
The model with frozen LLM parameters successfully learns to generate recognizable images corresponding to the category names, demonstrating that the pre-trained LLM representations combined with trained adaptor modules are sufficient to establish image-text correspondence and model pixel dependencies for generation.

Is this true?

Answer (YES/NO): YES